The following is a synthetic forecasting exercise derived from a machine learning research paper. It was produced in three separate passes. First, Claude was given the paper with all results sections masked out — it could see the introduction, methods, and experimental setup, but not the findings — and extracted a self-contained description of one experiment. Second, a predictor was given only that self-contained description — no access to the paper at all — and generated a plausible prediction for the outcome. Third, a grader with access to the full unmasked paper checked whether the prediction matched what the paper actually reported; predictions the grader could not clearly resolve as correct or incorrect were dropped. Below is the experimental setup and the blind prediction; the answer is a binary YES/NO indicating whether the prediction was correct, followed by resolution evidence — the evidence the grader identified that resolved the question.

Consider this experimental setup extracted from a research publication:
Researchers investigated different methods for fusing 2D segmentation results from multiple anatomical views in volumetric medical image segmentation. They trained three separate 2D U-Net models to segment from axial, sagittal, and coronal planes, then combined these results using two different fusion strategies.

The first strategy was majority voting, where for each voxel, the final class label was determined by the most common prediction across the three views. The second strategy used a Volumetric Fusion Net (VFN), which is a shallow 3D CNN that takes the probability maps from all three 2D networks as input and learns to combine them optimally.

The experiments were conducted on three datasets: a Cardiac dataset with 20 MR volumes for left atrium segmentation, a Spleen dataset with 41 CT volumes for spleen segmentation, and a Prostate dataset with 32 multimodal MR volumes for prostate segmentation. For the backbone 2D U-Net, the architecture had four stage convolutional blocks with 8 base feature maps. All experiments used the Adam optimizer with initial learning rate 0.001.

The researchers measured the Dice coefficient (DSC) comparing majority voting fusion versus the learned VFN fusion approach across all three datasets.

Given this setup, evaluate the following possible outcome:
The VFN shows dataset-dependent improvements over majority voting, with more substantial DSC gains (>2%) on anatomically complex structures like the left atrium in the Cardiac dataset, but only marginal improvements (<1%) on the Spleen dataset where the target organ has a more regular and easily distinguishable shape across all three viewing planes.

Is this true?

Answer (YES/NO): NO